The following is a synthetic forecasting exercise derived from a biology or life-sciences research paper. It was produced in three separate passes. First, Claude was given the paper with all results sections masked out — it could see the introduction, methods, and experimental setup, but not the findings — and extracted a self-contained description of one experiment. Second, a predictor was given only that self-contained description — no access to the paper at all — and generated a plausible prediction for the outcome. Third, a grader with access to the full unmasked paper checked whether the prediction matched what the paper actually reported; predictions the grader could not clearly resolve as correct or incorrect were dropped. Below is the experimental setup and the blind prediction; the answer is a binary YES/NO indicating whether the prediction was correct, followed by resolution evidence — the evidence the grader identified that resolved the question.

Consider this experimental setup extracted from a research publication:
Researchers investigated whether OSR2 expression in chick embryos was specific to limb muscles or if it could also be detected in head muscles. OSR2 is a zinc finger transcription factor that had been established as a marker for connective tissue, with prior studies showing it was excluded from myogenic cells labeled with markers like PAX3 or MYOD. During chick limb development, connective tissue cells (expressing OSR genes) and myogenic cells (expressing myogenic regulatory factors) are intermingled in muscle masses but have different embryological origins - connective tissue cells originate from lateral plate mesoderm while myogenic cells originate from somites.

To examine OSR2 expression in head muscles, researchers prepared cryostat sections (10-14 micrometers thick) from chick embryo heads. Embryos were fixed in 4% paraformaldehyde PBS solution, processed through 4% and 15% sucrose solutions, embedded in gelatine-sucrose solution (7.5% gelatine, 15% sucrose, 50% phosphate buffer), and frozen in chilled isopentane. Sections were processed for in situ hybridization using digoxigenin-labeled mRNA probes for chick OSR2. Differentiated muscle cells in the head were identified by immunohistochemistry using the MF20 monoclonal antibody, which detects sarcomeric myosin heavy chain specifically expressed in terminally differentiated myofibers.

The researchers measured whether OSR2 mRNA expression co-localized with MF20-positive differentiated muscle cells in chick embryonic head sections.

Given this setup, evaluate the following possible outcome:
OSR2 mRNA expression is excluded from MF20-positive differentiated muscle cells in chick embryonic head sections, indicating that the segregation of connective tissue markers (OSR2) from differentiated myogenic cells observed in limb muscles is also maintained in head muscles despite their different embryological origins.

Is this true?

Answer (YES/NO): NO